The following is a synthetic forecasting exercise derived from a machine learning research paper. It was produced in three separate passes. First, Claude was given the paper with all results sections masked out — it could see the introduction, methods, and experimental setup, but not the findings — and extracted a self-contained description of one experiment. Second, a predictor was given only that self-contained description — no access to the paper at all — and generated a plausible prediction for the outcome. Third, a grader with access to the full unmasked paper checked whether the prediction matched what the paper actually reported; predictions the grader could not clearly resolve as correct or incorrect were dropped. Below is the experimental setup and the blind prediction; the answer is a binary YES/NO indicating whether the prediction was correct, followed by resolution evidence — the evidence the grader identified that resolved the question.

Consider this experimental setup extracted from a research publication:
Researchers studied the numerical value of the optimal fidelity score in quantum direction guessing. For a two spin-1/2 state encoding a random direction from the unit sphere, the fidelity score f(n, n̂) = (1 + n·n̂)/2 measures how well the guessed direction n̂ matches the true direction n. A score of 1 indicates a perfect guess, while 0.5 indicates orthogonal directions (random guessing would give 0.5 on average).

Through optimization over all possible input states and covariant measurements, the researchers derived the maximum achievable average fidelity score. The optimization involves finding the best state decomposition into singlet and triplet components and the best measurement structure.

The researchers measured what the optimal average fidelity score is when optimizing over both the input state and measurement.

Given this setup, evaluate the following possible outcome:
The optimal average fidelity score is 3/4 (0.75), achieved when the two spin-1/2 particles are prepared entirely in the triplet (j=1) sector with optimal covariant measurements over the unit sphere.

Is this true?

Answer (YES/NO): NO